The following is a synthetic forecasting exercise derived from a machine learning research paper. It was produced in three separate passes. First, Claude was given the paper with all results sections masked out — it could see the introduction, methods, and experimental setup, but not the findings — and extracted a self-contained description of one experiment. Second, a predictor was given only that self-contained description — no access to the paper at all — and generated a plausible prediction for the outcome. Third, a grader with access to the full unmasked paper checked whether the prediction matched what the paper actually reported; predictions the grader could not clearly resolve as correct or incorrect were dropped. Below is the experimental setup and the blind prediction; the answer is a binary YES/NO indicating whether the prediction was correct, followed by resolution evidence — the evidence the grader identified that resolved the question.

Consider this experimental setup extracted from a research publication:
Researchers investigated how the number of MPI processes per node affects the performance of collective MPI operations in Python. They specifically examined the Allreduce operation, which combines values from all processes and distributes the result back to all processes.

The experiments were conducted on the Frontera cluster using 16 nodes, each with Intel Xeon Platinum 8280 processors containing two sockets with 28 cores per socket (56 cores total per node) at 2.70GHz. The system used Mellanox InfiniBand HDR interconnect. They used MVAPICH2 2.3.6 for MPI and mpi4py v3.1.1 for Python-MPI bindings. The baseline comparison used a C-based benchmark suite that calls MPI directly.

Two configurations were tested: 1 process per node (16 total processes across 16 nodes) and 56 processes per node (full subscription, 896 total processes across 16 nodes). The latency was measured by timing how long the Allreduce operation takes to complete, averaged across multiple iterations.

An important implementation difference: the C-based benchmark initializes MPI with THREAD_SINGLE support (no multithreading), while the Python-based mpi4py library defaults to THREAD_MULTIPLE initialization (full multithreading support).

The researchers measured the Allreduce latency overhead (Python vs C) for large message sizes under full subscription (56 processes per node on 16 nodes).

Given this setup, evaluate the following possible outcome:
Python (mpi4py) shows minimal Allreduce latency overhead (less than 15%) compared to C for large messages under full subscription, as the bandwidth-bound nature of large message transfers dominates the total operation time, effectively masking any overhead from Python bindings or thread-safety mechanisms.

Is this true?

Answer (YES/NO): NO